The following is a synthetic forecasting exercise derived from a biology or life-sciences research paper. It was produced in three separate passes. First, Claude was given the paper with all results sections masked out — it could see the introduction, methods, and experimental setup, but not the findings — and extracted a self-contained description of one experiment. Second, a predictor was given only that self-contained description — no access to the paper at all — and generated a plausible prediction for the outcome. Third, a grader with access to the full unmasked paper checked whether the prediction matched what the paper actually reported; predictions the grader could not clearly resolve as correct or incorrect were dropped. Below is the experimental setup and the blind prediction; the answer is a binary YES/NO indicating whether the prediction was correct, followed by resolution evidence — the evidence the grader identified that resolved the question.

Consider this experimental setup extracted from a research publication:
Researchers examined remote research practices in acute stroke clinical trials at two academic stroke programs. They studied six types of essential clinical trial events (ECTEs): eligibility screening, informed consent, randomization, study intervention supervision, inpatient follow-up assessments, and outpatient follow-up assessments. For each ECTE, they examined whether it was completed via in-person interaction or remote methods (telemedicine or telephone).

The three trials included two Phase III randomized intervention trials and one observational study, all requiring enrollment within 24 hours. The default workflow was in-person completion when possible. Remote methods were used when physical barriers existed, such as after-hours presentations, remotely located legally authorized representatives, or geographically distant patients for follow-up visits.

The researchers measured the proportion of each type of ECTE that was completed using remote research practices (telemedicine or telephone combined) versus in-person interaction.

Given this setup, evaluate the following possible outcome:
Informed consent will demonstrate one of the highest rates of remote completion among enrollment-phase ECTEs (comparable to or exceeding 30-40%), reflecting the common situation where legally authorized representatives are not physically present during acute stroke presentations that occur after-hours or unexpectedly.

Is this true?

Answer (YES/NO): NO